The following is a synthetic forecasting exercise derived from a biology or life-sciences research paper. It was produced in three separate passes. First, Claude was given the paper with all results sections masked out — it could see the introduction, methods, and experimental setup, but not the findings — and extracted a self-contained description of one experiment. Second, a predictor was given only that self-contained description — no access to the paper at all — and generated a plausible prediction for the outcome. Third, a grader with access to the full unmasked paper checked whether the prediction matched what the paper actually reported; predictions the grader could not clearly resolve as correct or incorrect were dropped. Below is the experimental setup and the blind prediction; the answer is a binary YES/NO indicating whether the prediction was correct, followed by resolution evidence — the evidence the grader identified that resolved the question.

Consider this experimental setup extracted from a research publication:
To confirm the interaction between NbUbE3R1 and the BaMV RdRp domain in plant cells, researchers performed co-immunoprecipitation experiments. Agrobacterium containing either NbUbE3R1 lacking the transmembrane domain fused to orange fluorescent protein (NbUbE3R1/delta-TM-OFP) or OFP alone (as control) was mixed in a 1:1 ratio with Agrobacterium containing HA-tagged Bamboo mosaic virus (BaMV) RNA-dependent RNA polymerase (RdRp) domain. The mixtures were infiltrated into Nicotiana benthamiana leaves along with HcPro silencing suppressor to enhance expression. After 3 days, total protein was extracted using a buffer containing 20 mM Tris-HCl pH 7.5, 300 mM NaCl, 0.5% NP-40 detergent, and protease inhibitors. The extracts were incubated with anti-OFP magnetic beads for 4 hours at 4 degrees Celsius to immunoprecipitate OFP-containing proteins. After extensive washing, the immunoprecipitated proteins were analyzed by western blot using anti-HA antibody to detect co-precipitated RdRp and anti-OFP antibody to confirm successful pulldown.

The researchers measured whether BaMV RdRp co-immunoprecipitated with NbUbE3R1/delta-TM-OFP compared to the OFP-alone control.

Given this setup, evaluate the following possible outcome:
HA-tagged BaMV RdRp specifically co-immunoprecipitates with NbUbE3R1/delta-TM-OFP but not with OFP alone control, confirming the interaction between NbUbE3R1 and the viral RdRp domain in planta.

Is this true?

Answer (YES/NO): YES